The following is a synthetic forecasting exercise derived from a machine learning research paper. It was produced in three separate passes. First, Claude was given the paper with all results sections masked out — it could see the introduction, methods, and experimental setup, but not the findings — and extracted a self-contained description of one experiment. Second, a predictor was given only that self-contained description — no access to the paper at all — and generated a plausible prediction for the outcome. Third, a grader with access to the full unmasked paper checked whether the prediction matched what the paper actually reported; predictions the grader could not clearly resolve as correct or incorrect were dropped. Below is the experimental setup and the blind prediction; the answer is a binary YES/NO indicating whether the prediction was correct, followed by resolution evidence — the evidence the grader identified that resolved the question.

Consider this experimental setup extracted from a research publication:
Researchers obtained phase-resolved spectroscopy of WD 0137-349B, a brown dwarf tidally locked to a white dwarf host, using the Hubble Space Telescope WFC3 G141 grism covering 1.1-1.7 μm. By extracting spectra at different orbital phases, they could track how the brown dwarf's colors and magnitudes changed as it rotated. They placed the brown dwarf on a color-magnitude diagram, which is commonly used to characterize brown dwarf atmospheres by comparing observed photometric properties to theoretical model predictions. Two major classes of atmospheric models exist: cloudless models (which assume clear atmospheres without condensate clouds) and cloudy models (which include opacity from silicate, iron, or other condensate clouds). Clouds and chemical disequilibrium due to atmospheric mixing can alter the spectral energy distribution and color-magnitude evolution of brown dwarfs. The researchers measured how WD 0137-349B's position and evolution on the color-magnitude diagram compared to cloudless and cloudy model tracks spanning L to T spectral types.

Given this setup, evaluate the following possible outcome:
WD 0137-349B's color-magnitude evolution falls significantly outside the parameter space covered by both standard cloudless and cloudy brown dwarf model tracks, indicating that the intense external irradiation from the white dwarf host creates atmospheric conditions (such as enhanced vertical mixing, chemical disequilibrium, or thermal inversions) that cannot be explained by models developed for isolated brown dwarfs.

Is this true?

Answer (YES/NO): NO